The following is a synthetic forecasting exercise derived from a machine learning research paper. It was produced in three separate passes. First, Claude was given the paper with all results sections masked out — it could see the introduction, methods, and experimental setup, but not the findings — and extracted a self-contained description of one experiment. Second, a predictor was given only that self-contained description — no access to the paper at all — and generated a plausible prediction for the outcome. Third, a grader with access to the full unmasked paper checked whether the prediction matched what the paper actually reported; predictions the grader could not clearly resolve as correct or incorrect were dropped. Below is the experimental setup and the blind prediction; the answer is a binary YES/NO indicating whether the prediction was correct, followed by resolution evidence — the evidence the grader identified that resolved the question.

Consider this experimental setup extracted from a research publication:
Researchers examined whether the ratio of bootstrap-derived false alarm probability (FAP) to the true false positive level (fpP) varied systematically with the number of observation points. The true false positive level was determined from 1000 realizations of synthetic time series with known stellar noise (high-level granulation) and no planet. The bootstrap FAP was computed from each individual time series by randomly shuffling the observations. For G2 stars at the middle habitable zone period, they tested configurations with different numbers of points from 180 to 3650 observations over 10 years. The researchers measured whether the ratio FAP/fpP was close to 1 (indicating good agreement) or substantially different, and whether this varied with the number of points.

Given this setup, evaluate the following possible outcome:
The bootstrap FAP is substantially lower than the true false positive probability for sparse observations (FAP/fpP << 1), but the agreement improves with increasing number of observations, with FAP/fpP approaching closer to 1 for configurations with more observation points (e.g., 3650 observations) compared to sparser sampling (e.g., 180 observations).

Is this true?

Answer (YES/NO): NO